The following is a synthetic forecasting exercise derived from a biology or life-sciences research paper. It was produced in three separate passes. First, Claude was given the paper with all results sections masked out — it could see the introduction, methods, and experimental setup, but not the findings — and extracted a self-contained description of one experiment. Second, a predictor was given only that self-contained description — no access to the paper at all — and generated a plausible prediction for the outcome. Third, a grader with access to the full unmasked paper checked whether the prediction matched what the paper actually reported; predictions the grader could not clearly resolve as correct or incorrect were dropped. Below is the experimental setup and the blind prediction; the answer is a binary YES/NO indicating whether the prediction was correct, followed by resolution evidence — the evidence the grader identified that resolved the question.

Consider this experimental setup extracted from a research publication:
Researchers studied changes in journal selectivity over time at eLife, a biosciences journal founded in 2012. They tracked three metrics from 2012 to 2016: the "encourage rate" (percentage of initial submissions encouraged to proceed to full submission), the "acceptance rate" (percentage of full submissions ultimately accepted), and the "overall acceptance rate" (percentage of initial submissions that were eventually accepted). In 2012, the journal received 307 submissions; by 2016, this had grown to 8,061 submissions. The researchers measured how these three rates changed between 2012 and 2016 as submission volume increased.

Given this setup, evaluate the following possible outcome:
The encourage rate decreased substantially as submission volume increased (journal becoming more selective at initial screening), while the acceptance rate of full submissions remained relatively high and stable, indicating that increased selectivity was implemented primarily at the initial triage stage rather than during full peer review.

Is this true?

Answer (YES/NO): NO